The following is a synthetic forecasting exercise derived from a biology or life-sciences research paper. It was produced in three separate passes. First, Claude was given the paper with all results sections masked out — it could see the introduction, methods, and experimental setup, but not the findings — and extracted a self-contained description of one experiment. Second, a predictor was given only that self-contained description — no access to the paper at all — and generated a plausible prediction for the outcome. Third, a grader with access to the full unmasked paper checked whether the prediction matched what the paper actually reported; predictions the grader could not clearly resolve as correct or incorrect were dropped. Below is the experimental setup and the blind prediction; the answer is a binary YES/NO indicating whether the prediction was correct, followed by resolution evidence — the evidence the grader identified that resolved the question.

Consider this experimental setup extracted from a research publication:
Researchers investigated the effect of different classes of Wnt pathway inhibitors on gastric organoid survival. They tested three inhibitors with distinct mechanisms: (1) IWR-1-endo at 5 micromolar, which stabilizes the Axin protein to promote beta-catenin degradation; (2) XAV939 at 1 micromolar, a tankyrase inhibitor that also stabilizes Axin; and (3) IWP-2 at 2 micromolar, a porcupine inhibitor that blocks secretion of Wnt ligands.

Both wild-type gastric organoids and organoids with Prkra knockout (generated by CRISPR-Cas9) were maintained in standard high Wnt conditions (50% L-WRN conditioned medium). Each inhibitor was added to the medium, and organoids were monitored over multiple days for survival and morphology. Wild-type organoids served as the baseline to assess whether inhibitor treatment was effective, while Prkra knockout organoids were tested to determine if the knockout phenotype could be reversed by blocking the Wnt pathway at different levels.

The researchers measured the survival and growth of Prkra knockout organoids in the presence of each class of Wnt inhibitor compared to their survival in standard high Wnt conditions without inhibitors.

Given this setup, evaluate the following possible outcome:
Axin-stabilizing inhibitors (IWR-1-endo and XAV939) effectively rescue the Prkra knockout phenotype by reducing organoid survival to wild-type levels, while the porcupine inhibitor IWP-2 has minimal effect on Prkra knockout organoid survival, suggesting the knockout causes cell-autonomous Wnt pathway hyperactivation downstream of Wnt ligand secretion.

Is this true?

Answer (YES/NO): NO